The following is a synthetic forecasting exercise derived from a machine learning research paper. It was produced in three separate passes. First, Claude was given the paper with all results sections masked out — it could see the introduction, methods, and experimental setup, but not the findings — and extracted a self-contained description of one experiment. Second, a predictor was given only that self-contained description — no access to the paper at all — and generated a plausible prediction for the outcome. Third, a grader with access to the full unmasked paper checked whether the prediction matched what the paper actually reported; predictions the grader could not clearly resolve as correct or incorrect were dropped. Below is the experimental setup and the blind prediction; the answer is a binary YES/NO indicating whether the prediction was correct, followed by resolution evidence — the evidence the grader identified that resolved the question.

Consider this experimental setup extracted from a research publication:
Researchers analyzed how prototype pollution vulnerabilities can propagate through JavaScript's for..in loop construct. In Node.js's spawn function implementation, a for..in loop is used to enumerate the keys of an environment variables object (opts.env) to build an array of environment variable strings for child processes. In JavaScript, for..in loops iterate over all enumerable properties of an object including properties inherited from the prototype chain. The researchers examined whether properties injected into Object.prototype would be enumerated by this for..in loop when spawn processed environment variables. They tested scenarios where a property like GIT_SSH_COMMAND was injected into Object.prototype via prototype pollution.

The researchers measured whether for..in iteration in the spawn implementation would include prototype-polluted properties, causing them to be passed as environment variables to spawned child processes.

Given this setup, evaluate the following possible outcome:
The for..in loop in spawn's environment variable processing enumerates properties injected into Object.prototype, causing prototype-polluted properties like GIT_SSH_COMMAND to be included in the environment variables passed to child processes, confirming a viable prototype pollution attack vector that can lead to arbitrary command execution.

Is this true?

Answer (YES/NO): YES